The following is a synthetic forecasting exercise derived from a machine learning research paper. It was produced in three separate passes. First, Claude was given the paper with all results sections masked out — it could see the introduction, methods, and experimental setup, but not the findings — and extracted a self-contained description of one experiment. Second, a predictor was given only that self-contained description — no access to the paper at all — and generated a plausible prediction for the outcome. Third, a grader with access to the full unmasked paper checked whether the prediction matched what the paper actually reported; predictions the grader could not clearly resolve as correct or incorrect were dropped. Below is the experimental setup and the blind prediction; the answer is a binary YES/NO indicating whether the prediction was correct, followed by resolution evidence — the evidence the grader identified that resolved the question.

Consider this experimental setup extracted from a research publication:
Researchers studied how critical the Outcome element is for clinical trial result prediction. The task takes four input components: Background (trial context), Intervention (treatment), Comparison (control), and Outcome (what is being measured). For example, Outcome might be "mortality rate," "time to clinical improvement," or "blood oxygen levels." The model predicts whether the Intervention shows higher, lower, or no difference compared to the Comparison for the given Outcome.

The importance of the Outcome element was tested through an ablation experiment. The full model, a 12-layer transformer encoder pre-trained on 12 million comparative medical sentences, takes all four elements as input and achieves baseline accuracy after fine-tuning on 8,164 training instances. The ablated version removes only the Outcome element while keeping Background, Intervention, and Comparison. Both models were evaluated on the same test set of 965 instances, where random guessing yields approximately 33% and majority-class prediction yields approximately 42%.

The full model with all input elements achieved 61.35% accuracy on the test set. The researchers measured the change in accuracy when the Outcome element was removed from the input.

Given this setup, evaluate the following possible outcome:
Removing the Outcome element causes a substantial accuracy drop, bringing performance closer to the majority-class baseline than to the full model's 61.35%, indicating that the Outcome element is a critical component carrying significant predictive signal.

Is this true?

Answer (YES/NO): YES